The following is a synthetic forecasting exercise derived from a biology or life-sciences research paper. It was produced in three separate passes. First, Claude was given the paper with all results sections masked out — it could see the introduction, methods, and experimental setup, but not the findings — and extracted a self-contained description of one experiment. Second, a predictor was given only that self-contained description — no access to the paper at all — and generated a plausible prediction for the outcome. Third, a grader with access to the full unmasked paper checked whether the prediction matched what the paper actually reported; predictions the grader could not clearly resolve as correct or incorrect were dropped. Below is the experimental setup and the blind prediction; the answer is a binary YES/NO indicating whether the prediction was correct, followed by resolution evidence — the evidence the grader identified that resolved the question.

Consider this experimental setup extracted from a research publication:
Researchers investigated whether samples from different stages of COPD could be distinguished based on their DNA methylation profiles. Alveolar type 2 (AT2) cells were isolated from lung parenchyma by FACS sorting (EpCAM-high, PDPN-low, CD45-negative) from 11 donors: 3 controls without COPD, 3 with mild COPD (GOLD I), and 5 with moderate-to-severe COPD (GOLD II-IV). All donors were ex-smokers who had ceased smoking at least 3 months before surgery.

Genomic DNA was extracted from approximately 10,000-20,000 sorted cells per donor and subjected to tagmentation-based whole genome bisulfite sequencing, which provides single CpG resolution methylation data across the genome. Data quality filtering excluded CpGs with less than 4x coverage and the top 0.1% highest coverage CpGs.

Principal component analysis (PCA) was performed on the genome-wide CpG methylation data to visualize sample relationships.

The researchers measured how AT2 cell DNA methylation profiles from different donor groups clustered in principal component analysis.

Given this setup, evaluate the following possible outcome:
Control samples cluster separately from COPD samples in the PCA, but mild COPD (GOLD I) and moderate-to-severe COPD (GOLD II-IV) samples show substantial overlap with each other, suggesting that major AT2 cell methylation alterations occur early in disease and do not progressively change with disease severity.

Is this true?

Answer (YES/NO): NO